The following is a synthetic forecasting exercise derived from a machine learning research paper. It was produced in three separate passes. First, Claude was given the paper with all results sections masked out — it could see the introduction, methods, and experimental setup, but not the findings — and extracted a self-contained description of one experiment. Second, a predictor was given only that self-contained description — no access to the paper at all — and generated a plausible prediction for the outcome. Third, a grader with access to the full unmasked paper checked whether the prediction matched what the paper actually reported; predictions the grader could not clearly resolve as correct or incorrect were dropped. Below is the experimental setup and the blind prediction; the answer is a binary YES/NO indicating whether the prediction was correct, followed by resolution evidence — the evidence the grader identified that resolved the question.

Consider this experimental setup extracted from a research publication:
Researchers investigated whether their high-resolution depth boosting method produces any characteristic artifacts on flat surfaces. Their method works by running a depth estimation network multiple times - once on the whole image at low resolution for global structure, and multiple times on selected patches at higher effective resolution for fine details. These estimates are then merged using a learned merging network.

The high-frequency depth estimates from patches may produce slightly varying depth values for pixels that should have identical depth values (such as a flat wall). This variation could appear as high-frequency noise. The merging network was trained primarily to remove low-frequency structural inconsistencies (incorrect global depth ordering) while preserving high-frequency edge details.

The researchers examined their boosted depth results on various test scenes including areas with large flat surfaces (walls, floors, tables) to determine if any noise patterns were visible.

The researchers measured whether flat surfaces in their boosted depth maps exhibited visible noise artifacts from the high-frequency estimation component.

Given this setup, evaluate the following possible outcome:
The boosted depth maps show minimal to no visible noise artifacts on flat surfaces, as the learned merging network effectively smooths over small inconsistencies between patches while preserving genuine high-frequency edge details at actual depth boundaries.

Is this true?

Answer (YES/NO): NO